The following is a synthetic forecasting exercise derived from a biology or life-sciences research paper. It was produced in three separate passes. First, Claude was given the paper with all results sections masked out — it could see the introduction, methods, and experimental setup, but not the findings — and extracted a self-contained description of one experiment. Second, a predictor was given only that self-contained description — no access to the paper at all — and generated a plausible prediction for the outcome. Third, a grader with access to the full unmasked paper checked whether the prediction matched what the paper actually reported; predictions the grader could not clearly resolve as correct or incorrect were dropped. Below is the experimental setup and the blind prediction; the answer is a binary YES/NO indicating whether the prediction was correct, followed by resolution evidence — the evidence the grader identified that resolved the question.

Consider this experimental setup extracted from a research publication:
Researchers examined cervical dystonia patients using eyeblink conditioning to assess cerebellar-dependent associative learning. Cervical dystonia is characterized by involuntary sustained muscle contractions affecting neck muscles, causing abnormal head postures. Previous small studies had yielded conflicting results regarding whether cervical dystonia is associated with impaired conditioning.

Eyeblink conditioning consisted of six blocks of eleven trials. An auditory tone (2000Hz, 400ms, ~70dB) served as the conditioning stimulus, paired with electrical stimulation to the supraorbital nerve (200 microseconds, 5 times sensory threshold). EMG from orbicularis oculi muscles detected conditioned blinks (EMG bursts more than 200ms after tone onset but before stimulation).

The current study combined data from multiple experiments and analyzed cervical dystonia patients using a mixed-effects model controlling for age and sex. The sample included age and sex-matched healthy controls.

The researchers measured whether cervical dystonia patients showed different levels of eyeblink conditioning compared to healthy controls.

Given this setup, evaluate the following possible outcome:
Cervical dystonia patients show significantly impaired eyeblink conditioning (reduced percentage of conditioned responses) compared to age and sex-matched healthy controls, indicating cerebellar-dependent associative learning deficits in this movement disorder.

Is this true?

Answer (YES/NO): NO